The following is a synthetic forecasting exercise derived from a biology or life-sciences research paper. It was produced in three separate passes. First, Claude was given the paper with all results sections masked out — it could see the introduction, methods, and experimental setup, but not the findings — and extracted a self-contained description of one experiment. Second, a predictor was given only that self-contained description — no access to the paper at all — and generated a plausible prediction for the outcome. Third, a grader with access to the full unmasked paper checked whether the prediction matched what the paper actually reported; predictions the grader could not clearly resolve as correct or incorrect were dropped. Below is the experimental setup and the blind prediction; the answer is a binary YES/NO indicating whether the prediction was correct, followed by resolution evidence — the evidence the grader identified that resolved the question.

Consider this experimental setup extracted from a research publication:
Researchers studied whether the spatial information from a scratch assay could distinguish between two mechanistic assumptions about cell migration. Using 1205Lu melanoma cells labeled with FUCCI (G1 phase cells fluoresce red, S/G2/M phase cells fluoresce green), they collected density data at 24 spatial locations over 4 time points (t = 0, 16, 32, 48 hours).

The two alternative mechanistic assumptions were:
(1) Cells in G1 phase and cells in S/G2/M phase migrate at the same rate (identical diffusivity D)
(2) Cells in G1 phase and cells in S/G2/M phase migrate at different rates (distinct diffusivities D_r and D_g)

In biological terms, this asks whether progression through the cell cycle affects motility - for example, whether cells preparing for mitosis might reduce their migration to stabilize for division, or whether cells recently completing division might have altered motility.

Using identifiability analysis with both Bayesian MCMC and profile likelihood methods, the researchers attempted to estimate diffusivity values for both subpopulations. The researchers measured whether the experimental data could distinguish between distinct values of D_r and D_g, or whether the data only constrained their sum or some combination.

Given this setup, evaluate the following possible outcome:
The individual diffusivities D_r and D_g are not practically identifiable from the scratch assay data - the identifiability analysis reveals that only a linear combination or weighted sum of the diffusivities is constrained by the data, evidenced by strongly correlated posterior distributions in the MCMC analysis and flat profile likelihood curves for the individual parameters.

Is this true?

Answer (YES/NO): NO